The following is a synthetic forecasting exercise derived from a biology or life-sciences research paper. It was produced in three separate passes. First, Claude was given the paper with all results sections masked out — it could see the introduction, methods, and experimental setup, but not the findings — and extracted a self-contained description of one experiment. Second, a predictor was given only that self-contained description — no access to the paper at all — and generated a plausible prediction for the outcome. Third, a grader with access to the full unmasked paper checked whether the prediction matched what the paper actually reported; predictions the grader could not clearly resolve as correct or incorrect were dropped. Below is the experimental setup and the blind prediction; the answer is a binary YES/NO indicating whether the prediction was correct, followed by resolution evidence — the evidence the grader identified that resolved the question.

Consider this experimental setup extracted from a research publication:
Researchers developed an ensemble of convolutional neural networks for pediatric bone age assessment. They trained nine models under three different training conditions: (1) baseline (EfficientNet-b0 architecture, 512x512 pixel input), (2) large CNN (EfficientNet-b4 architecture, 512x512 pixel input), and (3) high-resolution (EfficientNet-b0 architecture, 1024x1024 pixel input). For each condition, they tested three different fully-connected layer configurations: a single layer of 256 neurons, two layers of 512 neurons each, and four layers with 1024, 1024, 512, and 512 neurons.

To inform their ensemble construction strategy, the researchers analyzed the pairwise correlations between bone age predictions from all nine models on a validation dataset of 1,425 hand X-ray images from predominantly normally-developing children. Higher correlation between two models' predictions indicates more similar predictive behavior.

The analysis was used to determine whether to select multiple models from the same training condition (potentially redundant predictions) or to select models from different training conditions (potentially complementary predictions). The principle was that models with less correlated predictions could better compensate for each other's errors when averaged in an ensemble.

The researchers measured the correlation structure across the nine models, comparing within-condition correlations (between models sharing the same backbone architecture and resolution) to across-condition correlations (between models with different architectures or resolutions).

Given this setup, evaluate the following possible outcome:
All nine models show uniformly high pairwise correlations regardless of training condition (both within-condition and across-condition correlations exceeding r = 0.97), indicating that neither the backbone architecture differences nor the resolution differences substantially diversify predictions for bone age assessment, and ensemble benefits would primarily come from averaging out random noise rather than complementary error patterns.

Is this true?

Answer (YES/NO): NO